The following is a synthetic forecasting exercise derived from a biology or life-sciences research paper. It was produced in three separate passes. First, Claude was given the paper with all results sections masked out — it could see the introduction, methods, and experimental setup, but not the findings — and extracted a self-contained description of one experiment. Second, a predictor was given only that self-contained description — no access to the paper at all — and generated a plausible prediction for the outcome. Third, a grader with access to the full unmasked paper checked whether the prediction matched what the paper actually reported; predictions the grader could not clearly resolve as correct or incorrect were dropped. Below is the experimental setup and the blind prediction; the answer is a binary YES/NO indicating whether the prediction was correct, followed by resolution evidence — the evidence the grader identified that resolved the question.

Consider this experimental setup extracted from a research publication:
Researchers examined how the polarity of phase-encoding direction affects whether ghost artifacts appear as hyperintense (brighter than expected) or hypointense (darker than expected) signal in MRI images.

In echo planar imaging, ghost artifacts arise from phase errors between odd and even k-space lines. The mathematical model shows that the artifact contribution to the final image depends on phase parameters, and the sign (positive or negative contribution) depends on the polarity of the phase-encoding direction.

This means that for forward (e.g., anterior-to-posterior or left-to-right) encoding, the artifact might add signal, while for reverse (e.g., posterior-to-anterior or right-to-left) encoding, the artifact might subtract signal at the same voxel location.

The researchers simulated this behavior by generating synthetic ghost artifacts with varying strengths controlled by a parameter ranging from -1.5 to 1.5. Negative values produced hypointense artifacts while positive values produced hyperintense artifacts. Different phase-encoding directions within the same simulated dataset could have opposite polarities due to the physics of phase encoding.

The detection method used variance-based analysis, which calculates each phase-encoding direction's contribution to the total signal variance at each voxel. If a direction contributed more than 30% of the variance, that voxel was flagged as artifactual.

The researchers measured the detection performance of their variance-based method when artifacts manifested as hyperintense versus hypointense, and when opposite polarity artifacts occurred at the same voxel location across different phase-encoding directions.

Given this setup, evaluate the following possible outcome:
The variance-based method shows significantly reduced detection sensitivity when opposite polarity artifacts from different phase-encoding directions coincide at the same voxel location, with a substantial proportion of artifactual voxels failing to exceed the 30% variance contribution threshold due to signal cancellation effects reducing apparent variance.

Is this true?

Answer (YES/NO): NO